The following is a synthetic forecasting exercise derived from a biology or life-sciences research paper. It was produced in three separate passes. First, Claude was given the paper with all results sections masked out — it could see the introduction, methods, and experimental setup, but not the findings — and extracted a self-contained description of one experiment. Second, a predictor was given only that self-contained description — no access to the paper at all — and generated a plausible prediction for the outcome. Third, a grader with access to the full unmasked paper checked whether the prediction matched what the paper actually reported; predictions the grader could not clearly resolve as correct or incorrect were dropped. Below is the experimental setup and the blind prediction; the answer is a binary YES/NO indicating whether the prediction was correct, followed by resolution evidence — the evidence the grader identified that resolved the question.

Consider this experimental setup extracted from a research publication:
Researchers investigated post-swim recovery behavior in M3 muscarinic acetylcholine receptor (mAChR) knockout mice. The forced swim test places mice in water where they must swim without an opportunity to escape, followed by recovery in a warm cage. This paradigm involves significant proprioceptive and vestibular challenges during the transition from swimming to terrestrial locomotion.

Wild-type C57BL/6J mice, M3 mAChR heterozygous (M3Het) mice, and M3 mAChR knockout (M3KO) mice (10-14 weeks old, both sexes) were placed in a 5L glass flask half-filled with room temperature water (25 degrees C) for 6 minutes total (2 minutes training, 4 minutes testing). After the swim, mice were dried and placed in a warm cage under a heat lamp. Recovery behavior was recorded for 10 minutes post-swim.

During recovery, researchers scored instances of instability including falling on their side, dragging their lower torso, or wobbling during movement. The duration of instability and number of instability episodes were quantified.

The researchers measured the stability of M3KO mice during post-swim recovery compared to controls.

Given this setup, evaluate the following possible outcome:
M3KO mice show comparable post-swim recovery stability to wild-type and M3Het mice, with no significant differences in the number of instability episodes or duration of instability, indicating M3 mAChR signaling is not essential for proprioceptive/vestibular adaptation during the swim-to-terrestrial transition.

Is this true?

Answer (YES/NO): NO